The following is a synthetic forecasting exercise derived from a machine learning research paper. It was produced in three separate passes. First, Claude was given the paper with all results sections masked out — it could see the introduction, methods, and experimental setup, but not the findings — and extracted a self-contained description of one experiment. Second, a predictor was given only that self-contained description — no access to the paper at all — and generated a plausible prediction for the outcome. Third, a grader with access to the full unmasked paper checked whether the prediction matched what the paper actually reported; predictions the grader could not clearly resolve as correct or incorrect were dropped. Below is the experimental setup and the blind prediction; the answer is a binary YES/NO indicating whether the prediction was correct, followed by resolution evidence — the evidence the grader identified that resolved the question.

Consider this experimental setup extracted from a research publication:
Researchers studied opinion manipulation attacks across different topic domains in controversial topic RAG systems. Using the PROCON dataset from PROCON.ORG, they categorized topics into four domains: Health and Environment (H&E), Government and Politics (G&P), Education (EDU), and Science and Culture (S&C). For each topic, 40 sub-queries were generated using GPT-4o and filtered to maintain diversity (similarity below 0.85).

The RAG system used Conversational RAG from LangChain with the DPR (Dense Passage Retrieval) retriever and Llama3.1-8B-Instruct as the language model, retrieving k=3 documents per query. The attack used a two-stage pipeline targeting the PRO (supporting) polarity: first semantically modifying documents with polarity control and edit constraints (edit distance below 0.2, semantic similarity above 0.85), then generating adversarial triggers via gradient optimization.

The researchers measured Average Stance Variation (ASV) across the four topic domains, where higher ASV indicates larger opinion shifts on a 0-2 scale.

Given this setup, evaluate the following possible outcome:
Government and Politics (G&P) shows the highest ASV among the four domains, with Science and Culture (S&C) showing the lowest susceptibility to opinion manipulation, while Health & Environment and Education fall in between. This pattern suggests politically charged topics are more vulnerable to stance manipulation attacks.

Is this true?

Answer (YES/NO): NO